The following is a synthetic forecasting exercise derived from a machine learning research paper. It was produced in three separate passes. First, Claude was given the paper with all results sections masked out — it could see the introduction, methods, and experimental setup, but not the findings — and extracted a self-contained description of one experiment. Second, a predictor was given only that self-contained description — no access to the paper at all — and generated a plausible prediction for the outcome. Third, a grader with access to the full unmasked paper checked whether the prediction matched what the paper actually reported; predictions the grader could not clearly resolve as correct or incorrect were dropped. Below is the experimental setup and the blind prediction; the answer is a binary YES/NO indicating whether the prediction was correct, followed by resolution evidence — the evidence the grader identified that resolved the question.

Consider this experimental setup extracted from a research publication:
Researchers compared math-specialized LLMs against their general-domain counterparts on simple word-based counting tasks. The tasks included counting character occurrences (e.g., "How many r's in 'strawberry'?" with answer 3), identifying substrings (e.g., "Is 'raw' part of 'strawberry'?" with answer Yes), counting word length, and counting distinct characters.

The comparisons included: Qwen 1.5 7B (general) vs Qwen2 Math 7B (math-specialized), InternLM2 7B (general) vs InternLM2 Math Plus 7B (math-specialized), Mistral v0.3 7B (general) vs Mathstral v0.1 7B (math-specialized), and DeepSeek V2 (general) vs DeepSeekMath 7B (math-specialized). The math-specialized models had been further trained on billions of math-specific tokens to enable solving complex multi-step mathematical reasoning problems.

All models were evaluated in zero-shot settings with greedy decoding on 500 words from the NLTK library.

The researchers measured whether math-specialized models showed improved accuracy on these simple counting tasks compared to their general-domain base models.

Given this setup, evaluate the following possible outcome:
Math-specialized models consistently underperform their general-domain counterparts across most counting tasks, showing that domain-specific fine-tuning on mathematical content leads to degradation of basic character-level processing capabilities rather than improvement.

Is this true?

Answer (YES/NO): NO